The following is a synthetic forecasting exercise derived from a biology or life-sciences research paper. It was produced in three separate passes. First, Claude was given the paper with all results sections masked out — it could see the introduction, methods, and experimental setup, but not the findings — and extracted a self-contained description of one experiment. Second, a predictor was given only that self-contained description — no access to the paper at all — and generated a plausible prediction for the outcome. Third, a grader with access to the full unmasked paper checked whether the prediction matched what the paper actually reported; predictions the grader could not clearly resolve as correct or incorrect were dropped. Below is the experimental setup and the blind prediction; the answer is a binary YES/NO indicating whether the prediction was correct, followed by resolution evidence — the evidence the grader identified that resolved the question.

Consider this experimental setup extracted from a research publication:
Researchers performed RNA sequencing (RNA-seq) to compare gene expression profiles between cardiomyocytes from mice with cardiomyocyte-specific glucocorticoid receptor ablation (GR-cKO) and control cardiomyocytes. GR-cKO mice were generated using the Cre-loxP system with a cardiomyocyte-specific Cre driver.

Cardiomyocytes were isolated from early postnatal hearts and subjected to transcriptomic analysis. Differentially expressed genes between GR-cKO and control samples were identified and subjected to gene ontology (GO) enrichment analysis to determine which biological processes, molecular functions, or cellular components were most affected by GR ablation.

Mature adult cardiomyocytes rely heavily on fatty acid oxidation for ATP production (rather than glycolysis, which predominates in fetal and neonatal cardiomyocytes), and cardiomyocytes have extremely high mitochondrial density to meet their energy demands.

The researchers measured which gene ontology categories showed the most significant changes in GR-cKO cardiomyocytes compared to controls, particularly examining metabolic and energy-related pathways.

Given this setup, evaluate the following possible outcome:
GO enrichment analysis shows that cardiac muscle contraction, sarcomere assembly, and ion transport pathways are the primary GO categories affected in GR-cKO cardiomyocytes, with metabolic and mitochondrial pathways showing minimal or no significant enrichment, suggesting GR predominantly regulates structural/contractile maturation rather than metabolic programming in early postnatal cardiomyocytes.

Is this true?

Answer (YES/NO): NO